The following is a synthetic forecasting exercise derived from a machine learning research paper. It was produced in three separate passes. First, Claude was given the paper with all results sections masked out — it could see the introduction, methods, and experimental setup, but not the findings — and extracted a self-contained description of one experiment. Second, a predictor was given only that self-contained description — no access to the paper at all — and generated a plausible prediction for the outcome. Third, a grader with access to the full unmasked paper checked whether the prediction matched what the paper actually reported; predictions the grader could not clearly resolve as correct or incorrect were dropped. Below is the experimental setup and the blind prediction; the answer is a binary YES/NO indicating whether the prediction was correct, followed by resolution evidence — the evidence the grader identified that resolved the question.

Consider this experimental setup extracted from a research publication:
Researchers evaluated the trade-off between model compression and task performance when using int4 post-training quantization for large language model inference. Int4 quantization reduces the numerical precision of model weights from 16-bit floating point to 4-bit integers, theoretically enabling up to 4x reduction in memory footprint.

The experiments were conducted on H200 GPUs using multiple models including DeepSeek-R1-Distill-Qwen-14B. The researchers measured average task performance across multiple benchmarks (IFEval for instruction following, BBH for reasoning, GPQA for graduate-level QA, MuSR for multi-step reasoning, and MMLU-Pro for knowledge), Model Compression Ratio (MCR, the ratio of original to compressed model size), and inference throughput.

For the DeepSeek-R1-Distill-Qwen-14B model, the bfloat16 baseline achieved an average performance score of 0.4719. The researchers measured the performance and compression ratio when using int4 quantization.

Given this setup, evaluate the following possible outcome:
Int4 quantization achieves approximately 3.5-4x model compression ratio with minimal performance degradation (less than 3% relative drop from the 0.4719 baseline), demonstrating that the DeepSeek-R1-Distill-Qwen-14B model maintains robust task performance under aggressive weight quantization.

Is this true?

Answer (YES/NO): NO